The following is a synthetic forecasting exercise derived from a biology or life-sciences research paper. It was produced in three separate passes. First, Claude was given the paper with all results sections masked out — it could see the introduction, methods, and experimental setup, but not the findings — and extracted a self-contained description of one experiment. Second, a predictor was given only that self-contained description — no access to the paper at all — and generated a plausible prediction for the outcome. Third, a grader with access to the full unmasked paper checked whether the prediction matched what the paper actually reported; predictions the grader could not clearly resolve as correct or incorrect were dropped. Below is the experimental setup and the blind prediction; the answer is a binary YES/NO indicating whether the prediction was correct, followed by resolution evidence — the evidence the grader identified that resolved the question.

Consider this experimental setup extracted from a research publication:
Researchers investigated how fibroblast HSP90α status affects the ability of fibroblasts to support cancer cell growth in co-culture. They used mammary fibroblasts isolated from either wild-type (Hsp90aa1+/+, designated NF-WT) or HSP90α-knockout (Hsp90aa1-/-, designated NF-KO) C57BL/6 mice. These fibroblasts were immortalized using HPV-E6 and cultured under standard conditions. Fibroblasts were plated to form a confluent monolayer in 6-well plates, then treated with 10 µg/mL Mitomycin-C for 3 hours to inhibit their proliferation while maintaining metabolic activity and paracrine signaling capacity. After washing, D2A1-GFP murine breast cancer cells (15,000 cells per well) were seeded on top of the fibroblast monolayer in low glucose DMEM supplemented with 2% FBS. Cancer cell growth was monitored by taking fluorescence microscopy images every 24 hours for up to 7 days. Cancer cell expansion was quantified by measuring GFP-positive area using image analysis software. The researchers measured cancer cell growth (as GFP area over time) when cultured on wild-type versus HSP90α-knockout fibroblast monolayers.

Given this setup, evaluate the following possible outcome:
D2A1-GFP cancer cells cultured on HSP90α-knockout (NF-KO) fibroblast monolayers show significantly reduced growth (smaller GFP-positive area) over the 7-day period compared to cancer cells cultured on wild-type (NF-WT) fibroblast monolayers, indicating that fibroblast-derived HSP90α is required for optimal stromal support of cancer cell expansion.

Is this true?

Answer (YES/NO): YES